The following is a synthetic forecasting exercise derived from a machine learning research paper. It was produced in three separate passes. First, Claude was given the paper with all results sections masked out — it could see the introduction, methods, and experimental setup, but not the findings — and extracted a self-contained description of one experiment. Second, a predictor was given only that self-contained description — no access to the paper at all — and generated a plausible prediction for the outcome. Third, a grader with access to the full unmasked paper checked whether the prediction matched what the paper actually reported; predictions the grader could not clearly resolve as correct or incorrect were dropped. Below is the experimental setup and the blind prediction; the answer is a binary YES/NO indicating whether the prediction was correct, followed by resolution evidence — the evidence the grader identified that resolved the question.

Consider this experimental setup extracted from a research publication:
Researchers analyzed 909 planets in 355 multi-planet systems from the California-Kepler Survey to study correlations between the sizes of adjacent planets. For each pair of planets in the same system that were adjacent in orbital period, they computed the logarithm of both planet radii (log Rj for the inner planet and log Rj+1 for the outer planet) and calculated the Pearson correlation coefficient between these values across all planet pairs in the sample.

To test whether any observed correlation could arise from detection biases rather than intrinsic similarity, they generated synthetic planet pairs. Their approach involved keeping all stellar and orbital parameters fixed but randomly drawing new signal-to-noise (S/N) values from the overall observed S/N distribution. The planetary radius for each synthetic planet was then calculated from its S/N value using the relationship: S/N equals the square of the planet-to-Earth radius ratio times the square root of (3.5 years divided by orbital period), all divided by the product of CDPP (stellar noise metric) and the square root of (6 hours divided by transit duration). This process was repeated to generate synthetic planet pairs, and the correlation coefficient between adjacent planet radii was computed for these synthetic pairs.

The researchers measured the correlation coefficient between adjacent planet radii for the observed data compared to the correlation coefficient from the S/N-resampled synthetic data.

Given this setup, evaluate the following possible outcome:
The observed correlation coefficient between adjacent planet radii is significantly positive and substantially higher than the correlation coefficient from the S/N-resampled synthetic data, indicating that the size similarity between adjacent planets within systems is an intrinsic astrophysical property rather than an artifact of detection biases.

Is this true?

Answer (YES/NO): NO